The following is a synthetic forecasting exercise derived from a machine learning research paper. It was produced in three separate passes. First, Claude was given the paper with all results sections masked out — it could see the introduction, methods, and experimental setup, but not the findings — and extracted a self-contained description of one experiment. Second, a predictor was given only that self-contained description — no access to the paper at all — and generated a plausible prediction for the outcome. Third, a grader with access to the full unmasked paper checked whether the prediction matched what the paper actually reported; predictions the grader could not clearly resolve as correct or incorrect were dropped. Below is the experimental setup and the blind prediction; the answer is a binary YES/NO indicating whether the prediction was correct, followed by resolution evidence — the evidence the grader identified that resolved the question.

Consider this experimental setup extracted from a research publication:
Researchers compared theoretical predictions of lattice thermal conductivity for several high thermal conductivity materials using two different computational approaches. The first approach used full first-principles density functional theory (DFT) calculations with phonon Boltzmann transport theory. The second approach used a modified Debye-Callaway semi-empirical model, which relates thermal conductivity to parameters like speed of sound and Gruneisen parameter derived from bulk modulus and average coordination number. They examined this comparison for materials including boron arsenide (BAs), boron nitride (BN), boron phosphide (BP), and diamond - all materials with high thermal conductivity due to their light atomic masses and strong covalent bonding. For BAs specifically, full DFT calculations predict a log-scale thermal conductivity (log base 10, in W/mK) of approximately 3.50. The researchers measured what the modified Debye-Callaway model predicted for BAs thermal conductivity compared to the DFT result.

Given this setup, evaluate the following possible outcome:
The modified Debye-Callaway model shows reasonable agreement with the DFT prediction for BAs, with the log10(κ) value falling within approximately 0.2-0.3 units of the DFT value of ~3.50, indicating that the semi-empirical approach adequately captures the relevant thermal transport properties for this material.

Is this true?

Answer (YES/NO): NO